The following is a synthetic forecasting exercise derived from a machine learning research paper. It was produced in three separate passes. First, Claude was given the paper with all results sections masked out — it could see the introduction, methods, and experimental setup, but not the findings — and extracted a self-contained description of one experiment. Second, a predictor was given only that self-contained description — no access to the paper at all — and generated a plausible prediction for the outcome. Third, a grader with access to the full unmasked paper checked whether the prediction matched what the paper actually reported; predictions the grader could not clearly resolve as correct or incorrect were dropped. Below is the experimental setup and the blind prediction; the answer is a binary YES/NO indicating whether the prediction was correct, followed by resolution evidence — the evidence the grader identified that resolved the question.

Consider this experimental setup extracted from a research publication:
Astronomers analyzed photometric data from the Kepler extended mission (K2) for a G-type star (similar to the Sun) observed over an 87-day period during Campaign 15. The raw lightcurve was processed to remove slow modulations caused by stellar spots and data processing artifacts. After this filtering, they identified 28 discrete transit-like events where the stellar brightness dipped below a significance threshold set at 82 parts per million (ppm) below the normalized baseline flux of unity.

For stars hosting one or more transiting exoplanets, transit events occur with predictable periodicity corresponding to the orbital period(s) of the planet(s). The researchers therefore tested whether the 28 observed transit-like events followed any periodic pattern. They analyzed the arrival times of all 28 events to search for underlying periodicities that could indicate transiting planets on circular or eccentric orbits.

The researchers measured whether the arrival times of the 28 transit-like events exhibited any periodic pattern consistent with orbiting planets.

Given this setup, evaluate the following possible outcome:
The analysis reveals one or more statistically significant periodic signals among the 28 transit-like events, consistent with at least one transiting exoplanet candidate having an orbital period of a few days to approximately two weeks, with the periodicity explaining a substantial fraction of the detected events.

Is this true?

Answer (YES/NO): NO